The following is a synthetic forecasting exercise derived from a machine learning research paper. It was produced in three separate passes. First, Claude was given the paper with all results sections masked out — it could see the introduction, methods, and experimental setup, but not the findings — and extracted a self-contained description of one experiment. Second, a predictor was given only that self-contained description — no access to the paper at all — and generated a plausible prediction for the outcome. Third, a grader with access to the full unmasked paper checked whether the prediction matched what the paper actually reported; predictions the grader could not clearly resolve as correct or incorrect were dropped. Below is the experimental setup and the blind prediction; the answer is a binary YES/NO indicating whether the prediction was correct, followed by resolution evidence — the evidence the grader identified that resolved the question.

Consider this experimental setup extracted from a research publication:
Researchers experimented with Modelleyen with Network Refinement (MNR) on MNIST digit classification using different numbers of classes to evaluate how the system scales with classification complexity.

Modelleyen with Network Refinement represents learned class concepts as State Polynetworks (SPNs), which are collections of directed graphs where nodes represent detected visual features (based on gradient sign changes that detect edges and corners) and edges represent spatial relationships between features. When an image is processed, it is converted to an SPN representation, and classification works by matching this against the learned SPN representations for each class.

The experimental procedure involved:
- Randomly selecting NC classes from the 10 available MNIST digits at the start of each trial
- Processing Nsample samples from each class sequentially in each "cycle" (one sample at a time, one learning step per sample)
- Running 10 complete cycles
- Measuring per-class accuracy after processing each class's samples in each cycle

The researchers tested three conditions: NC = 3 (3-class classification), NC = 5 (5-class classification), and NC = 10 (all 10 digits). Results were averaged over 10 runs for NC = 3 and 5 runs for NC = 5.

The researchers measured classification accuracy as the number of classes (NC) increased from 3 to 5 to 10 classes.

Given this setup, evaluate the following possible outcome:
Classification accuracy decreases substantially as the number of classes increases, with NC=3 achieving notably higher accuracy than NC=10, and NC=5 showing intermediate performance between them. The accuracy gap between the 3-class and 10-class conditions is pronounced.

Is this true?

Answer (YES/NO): YES